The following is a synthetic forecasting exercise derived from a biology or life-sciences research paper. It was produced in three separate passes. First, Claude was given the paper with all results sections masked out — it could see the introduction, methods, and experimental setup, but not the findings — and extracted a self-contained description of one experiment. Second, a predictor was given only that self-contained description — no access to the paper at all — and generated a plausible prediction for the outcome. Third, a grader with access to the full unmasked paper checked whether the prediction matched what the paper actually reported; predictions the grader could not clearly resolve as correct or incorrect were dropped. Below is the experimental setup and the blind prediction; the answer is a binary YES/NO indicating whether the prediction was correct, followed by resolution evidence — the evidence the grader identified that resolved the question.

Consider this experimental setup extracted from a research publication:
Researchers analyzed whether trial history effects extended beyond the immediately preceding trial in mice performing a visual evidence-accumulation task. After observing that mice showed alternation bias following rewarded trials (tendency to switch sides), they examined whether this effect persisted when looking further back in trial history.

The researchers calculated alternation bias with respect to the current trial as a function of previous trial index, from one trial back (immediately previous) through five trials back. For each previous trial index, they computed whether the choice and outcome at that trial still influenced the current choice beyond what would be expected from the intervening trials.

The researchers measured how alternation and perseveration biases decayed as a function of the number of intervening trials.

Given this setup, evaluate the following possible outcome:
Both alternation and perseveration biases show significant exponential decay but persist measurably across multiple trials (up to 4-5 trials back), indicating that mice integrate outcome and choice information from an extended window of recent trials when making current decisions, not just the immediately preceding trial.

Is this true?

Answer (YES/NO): NO